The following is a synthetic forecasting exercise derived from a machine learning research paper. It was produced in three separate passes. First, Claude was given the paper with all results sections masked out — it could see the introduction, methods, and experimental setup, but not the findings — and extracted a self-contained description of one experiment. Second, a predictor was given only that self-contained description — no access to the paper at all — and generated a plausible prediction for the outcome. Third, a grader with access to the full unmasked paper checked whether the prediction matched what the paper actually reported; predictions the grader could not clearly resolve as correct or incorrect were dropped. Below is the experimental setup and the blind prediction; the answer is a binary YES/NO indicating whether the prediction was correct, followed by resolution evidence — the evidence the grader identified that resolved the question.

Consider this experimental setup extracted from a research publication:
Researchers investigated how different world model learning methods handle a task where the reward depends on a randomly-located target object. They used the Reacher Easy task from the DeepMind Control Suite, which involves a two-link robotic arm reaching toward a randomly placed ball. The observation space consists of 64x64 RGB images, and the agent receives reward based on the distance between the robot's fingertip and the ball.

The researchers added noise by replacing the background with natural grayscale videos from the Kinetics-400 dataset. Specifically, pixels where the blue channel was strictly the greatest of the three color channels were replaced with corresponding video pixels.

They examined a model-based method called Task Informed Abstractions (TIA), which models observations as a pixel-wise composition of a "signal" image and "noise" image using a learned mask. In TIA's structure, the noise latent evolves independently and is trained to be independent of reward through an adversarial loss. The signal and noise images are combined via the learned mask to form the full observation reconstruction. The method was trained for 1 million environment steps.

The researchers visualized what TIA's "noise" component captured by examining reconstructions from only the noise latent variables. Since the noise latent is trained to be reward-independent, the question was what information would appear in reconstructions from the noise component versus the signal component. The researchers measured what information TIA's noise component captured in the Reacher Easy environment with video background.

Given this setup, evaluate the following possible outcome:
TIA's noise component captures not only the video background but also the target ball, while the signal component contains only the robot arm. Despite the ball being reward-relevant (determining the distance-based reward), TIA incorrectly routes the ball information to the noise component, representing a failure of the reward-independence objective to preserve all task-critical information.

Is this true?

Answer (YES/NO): NO